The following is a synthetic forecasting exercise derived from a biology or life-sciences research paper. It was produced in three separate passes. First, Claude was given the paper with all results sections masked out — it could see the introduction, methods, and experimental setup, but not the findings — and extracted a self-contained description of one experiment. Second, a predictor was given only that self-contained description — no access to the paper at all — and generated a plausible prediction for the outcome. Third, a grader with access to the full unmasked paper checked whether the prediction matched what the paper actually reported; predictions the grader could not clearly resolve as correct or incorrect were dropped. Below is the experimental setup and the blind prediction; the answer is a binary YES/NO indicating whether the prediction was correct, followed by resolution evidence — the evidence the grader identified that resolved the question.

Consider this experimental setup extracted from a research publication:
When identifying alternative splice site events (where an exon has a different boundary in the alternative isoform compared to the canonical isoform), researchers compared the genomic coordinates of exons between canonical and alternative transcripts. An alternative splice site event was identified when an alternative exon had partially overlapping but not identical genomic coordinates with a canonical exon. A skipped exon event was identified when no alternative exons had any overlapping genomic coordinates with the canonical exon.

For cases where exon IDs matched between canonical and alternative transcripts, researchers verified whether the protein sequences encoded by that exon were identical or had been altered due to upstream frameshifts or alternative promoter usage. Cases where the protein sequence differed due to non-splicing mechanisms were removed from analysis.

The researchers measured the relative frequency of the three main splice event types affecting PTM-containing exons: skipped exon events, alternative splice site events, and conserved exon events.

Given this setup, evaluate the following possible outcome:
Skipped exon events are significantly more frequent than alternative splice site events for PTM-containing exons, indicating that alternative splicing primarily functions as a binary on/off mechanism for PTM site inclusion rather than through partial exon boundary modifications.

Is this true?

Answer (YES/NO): YES